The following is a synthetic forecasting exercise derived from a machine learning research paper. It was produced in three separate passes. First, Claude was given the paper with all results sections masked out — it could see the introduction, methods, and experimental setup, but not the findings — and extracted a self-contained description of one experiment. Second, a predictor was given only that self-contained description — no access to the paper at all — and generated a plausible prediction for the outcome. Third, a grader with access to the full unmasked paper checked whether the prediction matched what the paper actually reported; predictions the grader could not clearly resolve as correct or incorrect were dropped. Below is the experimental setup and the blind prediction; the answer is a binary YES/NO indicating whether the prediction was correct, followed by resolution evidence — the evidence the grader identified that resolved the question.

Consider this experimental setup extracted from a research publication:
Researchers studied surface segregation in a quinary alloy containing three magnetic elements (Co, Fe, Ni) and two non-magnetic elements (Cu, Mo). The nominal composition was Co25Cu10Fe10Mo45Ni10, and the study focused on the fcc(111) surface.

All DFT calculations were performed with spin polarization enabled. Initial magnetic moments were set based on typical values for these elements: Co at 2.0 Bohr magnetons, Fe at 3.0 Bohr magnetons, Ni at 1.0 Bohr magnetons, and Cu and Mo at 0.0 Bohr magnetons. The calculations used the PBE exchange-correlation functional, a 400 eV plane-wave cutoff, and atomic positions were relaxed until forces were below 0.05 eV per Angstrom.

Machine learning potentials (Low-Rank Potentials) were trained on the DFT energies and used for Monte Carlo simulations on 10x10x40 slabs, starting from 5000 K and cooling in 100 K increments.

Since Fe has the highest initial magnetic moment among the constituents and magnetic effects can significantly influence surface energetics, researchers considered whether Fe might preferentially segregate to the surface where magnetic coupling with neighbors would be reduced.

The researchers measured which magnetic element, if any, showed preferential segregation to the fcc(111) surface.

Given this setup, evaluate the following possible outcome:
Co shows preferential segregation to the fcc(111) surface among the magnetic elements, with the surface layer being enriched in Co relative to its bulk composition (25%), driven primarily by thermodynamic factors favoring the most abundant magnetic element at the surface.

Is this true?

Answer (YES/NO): YES